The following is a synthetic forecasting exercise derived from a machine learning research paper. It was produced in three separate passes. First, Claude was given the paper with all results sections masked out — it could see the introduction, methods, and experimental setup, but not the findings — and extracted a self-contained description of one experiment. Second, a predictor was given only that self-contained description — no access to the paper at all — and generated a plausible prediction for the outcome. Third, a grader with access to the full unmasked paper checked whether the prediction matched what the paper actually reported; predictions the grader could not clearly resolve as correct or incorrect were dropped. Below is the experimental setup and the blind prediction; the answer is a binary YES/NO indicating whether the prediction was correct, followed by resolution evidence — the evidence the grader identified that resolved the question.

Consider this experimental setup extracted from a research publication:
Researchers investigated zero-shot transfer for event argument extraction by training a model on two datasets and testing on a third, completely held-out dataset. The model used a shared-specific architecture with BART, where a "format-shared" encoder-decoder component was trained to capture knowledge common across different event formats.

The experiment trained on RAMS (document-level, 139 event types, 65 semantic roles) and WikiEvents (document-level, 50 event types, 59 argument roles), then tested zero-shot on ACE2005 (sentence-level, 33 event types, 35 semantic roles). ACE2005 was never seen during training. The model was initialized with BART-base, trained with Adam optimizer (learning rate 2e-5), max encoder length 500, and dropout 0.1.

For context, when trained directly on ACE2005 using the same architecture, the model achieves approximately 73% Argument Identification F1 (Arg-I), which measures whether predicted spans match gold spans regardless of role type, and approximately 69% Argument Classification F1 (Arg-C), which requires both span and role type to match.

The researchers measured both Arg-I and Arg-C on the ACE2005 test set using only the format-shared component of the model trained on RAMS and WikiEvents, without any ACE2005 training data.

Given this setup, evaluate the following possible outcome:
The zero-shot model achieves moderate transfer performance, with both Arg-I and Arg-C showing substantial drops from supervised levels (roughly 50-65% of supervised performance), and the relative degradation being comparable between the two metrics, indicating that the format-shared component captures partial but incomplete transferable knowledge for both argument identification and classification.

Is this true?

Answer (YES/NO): NO